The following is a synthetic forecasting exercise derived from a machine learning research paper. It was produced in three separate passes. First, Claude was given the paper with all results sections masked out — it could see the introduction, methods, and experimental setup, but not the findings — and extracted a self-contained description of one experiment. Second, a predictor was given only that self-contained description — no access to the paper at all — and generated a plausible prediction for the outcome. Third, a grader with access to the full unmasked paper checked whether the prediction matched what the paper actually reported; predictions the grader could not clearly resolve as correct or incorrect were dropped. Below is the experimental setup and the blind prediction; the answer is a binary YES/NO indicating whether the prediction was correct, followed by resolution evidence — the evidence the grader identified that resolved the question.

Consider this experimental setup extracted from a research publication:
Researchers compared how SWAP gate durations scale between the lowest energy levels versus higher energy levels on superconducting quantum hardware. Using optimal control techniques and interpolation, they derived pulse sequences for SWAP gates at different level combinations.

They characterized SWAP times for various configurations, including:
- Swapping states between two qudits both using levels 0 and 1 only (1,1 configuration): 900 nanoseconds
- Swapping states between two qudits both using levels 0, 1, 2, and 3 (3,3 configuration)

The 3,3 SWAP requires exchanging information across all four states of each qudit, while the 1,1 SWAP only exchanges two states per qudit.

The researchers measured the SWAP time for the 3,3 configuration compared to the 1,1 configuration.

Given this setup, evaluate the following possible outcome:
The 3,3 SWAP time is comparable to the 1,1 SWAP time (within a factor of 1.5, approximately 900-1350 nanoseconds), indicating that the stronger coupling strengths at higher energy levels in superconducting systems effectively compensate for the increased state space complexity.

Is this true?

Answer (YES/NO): NO